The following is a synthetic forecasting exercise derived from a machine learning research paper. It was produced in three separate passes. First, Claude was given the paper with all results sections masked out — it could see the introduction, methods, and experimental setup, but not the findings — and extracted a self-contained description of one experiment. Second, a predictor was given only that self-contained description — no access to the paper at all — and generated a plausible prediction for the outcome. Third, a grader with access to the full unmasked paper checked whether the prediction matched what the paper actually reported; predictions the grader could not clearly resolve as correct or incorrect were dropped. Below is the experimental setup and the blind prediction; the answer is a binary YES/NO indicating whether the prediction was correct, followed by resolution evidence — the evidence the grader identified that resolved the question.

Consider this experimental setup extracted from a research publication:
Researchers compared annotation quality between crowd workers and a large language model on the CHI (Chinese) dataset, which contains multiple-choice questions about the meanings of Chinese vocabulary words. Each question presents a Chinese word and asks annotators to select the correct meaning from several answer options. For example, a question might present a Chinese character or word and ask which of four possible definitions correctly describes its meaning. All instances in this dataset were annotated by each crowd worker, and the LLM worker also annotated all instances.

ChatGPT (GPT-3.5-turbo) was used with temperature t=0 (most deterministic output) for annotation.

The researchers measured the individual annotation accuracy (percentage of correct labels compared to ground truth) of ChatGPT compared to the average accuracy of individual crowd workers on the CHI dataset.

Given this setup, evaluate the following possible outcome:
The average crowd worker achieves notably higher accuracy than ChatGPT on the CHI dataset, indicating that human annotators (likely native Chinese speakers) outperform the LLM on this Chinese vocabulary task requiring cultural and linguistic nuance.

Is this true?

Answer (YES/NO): NO